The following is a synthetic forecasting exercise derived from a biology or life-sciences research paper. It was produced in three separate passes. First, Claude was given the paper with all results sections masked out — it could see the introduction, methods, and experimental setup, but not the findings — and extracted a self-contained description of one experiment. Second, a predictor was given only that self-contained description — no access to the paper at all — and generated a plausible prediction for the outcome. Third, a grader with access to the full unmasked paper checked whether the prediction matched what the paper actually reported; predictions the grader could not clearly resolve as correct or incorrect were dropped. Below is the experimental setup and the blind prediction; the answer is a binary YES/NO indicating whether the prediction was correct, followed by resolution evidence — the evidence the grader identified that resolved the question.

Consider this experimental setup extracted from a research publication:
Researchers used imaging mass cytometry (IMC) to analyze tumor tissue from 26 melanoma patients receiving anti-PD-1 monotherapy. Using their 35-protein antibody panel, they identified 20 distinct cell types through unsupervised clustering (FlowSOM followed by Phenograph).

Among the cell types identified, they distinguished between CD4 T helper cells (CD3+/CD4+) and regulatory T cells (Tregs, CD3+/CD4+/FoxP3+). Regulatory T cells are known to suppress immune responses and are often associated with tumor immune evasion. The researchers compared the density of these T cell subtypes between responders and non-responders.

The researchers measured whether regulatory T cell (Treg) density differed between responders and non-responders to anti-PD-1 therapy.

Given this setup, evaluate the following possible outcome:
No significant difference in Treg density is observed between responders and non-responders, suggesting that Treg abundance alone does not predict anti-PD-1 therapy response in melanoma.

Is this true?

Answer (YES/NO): NO